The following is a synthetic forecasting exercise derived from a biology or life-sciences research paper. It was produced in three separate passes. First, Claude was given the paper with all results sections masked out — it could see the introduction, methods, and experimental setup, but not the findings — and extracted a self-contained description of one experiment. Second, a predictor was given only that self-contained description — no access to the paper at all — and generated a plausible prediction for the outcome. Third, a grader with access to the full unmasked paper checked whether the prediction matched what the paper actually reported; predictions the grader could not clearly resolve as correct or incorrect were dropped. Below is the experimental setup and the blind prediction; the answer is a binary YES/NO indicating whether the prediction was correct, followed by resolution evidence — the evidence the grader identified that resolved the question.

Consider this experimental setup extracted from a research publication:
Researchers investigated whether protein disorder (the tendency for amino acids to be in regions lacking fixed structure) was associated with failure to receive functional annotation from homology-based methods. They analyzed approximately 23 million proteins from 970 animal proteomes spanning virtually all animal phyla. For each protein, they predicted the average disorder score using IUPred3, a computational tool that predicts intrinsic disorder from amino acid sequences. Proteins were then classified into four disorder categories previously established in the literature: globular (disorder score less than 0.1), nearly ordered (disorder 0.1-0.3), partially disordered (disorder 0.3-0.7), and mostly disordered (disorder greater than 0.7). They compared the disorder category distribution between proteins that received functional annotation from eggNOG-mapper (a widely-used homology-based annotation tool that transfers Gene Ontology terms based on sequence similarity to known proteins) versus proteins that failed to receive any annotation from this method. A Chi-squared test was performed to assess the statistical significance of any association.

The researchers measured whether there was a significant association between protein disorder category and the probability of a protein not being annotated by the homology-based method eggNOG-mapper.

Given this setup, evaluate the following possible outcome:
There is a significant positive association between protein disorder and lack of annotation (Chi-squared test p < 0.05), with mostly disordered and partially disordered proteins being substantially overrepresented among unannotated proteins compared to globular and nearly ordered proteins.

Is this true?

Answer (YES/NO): NO